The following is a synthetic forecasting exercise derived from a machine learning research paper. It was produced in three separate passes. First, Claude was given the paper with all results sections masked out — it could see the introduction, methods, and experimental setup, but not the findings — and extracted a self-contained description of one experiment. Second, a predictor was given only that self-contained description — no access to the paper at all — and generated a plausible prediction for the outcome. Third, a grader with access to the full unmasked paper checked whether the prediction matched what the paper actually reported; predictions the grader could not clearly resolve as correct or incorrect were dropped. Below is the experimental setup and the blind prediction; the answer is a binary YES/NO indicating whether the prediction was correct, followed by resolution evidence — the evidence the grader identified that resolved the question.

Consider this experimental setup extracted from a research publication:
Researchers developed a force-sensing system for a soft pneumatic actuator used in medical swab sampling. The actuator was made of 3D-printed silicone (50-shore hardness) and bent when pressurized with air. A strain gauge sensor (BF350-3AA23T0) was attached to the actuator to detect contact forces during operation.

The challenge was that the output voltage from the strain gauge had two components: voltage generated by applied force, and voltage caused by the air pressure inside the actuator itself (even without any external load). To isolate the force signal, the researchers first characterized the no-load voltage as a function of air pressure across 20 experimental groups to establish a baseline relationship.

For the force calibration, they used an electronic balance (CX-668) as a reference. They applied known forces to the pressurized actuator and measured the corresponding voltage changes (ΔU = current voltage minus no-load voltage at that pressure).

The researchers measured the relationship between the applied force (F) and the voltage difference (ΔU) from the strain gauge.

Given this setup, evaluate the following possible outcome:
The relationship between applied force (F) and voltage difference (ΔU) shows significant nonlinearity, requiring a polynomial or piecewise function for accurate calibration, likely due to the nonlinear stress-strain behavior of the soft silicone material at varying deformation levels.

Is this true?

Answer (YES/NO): NO